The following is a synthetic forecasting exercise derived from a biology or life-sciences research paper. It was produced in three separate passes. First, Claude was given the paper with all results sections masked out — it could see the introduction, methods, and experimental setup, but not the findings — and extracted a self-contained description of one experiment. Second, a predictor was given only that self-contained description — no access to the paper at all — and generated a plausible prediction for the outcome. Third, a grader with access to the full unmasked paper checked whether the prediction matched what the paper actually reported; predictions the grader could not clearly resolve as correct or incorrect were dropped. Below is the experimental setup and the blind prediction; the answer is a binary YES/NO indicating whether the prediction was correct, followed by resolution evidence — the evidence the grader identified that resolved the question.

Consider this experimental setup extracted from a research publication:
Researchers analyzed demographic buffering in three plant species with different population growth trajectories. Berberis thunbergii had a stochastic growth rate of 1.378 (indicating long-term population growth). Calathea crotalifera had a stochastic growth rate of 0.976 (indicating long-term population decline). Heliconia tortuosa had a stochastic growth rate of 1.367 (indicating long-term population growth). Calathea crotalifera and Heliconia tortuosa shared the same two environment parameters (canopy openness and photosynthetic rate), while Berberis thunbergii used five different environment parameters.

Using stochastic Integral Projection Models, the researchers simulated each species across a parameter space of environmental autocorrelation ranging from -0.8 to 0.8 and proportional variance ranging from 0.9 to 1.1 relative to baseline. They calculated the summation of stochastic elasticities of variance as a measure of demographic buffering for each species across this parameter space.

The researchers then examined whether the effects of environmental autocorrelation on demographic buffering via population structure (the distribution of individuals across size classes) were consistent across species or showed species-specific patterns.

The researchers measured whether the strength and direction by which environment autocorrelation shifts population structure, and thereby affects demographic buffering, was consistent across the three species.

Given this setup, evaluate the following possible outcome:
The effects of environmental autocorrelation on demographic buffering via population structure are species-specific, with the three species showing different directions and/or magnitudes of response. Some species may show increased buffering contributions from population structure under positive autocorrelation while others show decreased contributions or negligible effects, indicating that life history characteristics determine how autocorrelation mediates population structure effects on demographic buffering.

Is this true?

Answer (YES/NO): YES